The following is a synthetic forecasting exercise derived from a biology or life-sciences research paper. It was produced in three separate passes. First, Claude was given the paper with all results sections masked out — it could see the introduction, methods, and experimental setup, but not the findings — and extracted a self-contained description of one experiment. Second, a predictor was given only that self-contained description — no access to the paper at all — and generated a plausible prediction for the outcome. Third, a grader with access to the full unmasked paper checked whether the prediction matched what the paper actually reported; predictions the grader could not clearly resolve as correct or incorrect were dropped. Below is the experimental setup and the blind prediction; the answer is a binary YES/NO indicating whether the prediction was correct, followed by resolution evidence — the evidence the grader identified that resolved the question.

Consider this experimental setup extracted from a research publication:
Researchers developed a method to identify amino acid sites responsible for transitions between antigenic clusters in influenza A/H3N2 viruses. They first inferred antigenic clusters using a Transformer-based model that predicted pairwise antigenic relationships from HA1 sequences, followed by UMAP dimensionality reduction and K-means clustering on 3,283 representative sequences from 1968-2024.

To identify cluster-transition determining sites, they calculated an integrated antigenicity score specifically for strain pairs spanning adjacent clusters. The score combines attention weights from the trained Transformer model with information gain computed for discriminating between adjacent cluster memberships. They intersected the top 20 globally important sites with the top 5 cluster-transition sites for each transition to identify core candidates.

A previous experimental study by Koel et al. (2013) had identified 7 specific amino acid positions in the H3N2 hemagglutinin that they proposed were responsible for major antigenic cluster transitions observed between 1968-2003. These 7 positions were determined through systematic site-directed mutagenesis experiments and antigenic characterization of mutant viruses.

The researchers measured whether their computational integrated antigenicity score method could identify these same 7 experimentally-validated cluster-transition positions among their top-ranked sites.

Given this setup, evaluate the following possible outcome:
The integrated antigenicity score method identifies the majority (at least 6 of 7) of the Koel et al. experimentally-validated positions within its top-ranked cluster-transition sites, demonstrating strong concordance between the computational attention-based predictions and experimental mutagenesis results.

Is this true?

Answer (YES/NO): YES